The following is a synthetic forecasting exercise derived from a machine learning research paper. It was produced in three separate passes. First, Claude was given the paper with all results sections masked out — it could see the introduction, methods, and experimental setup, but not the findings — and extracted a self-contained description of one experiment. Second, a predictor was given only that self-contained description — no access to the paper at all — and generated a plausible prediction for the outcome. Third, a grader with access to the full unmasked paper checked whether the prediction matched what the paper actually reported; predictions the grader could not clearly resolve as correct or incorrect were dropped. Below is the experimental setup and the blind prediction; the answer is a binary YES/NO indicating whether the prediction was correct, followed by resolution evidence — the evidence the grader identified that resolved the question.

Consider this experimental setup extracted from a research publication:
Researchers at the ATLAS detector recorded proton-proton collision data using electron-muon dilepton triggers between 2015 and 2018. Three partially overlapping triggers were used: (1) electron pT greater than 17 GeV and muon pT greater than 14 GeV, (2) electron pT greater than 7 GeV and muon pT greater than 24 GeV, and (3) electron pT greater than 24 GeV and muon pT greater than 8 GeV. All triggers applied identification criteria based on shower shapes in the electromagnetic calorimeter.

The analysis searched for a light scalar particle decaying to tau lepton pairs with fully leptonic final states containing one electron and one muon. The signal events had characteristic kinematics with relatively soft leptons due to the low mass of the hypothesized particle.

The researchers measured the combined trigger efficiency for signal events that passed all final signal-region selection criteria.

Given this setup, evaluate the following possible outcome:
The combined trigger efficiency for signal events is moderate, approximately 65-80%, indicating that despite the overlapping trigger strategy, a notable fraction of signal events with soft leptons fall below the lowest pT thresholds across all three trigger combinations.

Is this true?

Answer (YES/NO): NO